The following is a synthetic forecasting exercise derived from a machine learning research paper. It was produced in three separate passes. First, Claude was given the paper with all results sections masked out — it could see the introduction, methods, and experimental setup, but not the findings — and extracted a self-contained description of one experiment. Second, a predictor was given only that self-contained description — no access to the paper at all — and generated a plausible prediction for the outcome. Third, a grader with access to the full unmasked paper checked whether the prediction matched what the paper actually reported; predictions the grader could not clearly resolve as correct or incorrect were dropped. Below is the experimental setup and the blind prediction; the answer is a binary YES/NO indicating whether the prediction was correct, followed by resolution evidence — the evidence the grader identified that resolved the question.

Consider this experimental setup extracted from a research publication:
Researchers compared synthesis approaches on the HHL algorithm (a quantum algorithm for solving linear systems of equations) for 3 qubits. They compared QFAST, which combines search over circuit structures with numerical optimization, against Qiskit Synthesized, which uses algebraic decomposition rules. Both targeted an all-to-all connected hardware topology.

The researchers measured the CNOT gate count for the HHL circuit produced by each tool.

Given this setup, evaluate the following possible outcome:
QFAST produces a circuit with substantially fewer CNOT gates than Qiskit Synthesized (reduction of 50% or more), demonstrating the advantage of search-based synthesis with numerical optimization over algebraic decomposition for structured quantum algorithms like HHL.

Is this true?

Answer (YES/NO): YES